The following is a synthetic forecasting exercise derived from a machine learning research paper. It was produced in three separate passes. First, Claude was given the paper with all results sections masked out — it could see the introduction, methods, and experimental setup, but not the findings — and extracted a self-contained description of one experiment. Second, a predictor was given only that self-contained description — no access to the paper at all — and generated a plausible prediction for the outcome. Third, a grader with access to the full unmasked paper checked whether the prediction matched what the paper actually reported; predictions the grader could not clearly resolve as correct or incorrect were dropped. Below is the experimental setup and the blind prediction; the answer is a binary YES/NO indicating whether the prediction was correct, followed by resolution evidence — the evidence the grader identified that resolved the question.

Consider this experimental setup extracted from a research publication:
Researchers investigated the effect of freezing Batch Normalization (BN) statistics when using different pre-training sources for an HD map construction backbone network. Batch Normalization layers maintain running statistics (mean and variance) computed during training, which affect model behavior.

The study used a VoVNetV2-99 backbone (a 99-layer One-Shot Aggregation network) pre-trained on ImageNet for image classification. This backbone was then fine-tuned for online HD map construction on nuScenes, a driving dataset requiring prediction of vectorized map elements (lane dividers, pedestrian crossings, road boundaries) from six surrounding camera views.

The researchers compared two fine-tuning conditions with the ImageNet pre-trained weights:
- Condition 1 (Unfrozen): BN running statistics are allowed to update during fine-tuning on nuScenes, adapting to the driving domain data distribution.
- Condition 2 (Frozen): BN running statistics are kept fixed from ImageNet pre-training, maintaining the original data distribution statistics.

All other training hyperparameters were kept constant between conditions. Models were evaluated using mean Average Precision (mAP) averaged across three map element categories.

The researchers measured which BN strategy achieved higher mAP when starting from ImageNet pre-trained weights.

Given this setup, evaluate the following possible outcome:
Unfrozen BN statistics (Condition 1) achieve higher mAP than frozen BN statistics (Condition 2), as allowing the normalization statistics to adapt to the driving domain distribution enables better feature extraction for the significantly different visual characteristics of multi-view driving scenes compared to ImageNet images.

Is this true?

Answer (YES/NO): YES